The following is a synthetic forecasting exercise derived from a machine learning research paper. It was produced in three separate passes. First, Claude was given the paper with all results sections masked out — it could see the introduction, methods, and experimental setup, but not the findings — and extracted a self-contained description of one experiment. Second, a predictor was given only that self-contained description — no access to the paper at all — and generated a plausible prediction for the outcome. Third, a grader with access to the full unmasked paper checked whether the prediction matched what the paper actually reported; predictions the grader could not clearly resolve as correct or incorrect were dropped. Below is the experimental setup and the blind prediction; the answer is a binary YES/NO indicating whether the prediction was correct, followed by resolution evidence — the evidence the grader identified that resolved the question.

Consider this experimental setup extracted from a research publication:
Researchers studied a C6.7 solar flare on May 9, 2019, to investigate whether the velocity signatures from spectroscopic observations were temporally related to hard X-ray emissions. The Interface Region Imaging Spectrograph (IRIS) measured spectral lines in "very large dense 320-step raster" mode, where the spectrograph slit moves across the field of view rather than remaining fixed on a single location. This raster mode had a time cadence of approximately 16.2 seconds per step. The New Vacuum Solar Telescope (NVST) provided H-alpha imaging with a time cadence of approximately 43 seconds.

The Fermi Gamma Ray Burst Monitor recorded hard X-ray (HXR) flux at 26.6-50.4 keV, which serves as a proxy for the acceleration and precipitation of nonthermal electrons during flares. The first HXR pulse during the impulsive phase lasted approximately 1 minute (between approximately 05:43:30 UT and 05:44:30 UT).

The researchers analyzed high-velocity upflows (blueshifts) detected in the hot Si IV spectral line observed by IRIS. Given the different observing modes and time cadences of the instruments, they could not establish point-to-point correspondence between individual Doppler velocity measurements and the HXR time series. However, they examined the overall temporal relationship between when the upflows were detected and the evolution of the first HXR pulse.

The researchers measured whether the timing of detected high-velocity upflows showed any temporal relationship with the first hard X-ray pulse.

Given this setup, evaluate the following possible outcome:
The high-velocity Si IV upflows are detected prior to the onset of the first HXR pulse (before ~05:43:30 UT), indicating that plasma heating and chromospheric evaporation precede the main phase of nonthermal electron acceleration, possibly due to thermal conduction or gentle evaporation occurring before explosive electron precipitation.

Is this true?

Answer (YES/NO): NO